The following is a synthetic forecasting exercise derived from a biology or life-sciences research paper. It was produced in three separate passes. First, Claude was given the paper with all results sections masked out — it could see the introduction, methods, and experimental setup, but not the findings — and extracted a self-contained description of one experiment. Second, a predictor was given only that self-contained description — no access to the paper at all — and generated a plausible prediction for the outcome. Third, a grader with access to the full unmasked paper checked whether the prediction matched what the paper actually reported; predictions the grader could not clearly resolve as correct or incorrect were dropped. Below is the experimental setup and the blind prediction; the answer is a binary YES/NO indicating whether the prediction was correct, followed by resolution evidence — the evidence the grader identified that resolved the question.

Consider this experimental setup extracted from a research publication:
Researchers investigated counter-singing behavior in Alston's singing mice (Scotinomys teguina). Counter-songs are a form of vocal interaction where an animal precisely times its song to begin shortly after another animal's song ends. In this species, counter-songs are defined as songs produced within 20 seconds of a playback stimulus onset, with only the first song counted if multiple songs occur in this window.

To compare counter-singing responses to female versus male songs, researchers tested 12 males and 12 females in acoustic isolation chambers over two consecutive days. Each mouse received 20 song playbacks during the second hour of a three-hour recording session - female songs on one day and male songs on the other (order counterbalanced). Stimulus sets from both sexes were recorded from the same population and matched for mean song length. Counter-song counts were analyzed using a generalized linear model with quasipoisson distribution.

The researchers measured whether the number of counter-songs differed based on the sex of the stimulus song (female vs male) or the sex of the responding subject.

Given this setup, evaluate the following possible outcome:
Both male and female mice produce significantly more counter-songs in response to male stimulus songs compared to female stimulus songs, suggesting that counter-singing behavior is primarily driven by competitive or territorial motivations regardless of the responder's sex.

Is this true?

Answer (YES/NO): NO